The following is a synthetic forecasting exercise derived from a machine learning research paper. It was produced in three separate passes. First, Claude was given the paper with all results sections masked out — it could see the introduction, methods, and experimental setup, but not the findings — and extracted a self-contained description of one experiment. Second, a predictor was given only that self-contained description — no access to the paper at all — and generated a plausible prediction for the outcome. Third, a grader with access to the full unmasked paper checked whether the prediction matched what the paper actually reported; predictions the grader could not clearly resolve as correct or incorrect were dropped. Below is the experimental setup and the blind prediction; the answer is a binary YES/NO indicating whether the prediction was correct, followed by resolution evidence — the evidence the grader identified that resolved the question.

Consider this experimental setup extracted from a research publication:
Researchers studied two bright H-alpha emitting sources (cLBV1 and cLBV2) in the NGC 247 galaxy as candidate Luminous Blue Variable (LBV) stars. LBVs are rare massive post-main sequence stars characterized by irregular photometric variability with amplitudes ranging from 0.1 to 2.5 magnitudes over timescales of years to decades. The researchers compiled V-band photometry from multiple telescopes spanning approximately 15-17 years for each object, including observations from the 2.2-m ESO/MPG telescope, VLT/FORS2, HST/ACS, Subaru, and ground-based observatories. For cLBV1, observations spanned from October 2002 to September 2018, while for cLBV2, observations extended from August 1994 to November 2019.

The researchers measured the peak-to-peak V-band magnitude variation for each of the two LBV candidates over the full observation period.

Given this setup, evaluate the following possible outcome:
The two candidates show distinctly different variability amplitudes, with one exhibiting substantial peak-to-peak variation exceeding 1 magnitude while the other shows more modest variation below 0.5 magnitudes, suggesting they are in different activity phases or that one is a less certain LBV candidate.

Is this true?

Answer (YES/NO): NO